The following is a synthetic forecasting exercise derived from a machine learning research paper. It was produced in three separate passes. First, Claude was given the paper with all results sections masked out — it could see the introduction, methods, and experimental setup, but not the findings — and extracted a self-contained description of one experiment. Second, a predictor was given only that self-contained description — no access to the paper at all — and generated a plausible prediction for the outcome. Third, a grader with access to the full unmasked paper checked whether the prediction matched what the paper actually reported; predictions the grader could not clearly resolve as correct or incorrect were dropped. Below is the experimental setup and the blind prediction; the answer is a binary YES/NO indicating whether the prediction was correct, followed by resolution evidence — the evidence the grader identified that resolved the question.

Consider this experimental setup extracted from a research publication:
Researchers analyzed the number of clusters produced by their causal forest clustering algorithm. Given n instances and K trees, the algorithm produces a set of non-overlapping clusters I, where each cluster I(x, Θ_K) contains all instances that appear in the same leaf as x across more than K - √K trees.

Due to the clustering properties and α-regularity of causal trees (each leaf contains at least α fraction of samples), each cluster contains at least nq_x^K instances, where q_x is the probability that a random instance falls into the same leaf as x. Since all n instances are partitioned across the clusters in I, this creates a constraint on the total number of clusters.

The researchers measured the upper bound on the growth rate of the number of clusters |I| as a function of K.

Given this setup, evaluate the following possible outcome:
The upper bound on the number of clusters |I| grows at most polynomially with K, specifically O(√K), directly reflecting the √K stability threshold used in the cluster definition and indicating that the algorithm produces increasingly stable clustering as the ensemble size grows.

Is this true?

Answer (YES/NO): NO